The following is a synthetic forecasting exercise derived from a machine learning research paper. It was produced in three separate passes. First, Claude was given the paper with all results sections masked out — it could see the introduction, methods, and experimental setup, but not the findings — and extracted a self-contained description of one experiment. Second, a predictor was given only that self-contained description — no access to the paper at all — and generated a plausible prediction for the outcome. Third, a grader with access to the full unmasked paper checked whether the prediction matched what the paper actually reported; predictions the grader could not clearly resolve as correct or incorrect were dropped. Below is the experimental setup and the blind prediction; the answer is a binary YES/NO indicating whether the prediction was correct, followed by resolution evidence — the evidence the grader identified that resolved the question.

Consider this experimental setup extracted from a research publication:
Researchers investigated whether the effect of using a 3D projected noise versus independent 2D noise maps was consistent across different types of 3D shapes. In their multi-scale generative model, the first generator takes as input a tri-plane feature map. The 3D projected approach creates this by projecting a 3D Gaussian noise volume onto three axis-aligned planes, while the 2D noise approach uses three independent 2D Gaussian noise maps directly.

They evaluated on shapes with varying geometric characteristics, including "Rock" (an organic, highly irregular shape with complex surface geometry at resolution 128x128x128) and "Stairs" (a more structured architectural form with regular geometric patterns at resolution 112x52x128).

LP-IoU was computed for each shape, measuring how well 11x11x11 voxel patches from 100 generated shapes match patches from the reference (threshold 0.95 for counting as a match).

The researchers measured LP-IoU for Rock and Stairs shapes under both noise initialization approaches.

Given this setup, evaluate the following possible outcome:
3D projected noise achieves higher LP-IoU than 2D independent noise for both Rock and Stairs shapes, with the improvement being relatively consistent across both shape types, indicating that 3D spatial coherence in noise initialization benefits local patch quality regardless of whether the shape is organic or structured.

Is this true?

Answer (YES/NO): NO